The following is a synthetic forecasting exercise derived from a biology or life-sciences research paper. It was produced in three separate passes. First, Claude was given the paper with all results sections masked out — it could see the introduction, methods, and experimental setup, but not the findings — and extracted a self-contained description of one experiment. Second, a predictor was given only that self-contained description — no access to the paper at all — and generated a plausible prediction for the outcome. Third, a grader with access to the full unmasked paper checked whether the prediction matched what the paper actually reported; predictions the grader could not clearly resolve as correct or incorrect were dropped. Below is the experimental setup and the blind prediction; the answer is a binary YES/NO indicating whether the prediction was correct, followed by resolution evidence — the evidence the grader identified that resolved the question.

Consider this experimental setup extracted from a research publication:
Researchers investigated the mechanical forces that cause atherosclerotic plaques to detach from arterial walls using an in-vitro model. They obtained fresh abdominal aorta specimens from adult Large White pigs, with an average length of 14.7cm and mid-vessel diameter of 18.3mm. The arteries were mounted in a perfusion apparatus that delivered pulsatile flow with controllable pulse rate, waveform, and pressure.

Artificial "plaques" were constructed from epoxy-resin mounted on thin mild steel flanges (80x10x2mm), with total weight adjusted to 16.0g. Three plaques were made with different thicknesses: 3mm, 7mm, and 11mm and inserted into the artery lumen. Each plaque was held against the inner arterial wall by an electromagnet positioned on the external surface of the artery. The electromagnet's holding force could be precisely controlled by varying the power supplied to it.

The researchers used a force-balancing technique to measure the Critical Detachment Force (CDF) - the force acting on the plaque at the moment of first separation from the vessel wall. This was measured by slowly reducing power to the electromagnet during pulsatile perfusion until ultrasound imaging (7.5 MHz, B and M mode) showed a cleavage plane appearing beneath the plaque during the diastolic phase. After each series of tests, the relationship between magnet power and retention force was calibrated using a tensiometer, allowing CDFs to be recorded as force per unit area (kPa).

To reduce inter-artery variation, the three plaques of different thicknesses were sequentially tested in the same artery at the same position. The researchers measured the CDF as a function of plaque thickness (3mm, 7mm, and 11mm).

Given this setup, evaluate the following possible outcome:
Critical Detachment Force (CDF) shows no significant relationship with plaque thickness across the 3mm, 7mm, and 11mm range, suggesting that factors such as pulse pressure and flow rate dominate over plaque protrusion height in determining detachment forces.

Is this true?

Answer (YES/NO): NO